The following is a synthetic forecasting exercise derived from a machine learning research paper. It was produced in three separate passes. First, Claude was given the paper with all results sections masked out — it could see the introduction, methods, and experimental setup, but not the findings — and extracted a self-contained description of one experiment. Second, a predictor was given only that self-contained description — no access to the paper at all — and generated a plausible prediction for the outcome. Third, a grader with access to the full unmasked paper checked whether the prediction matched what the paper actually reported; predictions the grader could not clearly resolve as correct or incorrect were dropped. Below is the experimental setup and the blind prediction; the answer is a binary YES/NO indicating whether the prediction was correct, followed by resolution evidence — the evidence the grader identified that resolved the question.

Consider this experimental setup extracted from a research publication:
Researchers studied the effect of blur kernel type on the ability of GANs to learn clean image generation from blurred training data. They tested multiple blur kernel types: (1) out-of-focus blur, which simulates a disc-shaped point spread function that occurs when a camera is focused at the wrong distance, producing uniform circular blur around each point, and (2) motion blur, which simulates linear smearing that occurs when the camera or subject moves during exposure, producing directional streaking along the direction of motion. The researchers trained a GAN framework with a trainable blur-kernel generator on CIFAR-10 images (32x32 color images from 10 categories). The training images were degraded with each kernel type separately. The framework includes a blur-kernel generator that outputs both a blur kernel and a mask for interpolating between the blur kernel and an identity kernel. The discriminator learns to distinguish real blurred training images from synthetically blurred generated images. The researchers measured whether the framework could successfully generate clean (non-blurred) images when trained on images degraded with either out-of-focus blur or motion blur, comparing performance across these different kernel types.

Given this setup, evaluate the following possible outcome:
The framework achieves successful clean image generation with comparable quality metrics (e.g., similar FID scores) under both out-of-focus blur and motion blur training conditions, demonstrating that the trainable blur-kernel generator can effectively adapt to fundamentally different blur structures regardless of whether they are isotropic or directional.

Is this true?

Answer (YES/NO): YES